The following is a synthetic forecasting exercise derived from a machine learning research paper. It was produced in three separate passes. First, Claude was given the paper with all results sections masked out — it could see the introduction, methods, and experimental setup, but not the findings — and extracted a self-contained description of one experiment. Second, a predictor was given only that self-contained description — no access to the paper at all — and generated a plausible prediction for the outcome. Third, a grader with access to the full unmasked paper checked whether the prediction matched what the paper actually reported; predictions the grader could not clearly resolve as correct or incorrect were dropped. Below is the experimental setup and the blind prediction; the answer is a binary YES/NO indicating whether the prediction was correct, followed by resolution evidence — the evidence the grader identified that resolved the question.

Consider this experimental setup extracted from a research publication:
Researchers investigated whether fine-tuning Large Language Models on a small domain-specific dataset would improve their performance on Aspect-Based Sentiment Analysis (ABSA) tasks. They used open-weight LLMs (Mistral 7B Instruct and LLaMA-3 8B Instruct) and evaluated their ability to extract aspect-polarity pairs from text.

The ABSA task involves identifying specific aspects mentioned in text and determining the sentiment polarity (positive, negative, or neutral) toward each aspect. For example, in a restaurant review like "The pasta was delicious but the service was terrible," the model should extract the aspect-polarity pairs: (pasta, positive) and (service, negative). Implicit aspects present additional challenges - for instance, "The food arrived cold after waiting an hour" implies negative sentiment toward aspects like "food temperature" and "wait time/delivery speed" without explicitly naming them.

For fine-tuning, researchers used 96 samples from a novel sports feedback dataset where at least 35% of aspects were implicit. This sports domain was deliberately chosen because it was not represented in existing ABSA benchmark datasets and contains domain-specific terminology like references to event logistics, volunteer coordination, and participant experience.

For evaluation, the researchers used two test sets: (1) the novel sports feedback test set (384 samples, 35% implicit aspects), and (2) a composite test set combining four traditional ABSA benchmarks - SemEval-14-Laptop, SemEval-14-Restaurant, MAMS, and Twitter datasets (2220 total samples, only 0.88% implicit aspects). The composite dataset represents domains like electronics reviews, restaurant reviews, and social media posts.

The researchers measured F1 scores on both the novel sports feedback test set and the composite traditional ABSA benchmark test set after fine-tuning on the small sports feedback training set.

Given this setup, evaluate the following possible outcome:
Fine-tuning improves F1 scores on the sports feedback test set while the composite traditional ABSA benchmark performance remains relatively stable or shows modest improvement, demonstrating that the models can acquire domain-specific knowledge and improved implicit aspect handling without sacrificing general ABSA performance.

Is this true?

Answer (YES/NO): NO